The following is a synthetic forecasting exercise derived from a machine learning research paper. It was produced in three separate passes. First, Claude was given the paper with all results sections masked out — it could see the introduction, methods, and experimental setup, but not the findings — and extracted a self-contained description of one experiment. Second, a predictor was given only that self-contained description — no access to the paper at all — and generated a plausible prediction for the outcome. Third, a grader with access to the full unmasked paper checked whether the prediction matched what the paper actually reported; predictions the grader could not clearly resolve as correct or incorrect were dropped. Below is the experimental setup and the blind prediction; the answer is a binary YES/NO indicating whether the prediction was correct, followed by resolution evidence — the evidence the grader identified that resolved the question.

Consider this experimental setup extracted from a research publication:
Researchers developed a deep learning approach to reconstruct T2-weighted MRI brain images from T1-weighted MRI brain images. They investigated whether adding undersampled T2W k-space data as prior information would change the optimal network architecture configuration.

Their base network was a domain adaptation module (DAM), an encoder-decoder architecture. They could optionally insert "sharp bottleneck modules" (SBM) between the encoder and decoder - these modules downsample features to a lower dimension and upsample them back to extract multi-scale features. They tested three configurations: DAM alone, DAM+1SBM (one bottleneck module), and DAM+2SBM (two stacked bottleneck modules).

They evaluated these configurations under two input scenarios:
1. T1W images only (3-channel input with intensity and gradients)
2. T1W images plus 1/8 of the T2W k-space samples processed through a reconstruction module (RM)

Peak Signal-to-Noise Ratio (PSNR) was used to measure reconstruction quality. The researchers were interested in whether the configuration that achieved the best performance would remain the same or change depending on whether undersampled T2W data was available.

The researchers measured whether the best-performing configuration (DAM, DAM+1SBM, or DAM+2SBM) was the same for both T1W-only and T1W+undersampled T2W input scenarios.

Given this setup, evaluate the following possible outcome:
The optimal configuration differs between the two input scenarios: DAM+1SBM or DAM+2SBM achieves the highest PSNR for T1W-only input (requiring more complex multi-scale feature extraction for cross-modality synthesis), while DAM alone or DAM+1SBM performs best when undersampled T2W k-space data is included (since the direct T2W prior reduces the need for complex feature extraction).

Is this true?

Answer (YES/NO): YES